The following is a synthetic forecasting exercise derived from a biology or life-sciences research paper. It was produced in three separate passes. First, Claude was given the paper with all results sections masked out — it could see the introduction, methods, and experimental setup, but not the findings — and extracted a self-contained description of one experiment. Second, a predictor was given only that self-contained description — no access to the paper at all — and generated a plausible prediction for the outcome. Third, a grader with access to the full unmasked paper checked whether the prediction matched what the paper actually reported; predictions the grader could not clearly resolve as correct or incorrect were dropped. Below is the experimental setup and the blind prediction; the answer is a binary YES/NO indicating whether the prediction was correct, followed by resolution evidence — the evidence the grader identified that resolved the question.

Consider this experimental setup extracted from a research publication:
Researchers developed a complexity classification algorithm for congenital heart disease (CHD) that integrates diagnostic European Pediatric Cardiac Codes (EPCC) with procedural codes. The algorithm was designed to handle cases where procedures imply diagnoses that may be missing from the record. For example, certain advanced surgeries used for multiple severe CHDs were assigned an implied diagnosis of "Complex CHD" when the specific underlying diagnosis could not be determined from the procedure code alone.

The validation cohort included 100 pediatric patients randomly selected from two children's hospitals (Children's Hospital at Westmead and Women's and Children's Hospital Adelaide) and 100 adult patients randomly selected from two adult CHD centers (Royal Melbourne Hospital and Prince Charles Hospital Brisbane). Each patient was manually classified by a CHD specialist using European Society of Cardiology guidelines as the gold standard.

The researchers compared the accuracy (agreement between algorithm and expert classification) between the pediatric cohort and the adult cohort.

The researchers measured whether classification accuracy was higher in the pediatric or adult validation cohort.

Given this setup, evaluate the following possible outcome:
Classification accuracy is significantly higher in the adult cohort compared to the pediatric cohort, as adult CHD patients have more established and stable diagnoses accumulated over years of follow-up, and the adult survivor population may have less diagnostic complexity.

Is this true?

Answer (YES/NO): NO